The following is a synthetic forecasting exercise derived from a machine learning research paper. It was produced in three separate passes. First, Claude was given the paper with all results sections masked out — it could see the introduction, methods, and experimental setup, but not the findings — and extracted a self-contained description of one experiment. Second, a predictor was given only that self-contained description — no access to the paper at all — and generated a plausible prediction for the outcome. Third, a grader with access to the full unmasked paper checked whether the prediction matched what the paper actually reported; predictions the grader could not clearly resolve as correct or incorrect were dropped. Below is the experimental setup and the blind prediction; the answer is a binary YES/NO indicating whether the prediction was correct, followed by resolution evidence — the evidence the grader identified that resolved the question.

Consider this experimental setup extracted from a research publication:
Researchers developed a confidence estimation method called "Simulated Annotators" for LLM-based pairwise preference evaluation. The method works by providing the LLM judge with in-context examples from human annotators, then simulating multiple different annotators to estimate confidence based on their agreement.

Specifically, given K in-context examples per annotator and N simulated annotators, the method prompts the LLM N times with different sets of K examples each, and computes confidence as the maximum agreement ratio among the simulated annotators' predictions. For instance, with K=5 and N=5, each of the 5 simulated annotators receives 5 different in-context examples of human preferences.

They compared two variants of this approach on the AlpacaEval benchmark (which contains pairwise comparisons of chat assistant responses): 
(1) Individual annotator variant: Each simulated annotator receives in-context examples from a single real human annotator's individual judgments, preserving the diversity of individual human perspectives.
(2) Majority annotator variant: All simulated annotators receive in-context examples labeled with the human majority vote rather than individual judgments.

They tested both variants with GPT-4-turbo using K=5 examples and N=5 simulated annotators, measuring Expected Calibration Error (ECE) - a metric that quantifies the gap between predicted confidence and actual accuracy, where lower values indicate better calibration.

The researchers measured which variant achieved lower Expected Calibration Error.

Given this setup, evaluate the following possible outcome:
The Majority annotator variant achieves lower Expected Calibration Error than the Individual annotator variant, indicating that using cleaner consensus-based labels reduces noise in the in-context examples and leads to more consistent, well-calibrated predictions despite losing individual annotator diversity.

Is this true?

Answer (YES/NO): NO